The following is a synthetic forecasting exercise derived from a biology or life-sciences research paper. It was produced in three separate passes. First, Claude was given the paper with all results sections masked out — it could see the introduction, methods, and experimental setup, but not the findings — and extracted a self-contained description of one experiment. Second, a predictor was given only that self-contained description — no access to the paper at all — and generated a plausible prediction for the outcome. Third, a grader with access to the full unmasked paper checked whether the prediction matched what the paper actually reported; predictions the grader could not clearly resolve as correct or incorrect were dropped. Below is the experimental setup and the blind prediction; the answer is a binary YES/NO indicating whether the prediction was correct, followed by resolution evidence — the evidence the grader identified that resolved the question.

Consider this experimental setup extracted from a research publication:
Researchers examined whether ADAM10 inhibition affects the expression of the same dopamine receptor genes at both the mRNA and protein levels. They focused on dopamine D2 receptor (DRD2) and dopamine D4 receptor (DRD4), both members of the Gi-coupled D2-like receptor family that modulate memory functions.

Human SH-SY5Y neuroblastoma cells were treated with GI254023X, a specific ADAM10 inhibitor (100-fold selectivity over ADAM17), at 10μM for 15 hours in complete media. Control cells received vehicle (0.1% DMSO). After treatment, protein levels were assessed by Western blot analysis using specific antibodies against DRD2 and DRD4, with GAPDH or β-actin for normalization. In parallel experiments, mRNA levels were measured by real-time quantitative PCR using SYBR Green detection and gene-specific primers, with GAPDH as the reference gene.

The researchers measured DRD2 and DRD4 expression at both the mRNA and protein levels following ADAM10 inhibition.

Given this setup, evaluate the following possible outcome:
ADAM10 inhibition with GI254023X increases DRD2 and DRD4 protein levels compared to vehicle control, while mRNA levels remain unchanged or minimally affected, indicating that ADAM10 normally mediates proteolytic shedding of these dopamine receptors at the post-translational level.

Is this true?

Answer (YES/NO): NO